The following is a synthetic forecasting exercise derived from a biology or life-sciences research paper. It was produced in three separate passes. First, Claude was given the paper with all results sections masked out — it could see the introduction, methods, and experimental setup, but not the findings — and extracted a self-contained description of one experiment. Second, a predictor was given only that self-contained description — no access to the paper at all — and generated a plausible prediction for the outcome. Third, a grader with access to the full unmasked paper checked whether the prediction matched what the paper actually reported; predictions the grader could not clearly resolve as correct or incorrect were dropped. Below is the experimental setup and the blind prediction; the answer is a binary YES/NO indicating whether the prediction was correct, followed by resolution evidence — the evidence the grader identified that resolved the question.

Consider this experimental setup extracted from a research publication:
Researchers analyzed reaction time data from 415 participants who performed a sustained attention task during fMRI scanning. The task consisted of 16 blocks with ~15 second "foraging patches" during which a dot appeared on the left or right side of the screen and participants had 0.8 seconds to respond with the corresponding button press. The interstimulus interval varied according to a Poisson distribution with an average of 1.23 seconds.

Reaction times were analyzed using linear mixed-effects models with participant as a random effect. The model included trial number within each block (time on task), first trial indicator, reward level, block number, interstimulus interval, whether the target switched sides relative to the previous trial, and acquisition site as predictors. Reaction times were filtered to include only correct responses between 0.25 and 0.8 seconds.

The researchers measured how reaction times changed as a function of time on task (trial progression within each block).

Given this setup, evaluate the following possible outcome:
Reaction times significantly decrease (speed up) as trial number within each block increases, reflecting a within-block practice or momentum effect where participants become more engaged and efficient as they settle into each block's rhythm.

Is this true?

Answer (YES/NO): NO